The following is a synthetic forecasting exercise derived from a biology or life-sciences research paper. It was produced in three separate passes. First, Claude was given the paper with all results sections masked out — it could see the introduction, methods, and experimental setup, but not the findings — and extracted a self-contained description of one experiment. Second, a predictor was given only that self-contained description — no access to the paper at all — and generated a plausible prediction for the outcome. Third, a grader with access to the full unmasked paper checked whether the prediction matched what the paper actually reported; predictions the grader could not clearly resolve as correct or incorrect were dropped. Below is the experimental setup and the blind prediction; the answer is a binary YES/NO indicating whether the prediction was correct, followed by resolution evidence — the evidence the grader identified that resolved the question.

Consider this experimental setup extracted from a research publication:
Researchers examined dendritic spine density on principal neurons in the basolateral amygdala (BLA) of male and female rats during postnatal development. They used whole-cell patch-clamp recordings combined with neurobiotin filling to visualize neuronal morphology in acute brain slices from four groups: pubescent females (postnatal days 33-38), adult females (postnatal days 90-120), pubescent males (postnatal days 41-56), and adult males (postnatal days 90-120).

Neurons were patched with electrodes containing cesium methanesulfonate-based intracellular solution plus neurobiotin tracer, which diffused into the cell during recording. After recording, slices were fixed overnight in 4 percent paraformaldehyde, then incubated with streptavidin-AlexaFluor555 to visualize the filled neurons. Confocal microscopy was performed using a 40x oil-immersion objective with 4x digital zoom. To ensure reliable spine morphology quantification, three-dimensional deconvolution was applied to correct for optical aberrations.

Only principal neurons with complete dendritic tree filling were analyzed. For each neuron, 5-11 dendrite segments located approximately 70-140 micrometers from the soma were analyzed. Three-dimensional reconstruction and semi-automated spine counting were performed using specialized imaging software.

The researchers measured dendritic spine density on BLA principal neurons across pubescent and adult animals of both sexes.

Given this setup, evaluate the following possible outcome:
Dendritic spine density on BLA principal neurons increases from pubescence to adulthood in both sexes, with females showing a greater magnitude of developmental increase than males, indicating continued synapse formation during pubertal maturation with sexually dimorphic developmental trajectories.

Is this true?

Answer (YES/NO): NO